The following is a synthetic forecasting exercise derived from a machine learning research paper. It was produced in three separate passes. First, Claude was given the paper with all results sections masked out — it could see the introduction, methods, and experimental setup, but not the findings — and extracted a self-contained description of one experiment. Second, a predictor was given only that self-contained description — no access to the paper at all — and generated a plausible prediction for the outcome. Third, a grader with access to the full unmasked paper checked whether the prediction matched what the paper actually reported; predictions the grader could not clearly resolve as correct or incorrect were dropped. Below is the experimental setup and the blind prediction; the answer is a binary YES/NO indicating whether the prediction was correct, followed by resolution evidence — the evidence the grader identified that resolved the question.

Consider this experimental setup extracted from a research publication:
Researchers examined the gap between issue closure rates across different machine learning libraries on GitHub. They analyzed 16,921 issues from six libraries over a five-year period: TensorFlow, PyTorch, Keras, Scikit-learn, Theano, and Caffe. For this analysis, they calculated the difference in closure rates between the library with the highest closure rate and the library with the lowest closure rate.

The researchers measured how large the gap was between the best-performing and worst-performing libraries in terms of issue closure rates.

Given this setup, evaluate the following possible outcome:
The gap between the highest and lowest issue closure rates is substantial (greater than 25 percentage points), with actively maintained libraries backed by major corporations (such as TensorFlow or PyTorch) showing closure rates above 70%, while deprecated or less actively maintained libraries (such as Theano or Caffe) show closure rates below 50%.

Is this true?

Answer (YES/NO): NO